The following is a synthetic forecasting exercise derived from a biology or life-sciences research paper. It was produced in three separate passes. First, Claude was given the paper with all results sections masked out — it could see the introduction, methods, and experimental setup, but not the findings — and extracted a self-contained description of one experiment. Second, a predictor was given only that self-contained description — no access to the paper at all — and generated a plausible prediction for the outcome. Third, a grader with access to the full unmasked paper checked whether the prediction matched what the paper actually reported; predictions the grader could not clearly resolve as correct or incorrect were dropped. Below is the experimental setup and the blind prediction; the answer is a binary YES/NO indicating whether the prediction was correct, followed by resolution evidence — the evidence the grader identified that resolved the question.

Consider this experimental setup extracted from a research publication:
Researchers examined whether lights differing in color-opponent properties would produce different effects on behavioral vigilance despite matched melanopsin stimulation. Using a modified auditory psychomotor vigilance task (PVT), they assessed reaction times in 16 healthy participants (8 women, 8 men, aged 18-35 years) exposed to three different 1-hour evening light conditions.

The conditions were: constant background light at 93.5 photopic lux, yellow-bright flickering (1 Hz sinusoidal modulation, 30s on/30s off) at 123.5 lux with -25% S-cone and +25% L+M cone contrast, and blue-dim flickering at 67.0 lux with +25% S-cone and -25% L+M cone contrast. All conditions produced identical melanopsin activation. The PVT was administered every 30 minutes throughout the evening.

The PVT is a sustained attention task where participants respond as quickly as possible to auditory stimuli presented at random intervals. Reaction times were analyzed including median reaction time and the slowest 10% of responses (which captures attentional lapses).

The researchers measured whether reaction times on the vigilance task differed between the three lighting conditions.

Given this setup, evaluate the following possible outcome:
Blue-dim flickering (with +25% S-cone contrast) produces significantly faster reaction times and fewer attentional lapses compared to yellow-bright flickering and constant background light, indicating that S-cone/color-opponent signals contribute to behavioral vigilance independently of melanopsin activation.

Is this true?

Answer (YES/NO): NO